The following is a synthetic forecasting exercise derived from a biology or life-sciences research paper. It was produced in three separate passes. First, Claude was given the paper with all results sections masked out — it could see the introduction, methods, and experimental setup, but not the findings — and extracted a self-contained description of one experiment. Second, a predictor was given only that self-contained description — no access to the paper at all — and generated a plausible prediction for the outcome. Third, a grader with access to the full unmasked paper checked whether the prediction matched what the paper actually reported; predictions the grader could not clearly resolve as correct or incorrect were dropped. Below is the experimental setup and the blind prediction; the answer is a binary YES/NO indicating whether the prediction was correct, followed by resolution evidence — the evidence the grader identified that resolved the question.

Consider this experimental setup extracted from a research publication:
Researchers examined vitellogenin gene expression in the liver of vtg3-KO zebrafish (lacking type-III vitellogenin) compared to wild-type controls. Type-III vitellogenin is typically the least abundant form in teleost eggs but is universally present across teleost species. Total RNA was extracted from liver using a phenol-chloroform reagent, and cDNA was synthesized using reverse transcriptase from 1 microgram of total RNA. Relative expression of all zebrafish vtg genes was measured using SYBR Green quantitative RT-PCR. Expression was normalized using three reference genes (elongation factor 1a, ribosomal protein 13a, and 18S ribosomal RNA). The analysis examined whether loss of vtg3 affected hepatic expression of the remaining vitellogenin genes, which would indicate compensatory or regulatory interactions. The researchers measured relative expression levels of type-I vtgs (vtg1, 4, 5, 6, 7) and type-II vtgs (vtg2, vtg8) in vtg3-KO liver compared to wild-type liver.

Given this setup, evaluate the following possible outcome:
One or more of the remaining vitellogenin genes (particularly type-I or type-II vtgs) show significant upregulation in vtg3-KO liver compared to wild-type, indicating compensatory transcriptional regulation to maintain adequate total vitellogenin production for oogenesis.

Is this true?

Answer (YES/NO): YES